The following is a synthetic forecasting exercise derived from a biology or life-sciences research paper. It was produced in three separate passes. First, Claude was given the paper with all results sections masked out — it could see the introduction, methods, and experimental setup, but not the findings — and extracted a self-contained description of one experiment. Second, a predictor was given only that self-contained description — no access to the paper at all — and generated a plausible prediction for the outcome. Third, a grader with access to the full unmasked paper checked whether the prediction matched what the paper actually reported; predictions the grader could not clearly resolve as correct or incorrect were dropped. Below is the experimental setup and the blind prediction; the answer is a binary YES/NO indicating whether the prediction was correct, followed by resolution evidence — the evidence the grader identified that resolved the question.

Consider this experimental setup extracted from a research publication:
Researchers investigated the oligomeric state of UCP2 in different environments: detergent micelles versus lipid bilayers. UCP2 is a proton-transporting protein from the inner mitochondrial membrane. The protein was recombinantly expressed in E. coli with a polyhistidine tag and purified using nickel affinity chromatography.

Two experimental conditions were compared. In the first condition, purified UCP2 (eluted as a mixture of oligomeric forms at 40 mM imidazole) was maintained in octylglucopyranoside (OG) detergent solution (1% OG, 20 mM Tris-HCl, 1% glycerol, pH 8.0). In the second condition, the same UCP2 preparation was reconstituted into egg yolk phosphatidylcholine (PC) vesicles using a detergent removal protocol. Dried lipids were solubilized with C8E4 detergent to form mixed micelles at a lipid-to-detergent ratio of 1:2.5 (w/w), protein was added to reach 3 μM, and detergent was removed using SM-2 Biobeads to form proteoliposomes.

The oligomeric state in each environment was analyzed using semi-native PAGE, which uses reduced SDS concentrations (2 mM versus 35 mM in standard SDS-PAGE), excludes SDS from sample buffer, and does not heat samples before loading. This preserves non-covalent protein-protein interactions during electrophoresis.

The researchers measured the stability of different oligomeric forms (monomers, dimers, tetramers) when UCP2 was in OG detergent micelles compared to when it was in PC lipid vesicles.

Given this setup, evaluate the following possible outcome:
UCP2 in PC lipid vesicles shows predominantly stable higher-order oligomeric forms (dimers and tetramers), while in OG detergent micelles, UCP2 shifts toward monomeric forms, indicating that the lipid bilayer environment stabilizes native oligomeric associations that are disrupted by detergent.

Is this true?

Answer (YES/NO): NO